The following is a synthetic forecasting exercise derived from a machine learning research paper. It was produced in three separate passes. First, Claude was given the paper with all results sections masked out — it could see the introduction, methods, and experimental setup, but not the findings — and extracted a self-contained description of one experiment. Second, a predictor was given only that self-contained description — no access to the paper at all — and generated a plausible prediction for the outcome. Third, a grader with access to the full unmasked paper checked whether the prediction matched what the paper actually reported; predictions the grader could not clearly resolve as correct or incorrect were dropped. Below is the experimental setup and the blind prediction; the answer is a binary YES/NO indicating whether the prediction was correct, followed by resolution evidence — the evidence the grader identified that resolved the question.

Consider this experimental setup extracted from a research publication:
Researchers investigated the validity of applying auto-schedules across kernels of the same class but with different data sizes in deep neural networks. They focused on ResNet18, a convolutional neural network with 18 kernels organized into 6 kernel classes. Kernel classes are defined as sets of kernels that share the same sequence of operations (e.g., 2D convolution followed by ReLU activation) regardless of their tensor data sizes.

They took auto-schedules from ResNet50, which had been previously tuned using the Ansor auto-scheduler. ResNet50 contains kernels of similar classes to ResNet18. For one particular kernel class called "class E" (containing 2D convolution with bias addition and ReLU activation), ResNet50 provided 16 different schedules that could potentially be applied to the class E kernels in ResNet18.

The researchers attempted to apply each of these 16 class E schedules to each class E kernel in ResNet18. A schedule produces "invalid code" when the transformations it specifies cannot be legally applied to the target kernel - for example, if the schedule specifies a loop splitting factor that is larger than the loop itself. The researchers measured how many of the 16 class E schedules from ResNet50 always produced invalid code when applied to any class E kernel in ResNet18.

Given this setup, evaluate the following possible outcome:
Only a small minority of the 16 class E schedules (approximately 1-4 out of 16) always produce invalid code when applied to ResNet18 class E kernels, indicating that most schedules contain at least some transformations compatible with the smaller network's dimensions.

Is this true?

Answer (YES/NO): NO